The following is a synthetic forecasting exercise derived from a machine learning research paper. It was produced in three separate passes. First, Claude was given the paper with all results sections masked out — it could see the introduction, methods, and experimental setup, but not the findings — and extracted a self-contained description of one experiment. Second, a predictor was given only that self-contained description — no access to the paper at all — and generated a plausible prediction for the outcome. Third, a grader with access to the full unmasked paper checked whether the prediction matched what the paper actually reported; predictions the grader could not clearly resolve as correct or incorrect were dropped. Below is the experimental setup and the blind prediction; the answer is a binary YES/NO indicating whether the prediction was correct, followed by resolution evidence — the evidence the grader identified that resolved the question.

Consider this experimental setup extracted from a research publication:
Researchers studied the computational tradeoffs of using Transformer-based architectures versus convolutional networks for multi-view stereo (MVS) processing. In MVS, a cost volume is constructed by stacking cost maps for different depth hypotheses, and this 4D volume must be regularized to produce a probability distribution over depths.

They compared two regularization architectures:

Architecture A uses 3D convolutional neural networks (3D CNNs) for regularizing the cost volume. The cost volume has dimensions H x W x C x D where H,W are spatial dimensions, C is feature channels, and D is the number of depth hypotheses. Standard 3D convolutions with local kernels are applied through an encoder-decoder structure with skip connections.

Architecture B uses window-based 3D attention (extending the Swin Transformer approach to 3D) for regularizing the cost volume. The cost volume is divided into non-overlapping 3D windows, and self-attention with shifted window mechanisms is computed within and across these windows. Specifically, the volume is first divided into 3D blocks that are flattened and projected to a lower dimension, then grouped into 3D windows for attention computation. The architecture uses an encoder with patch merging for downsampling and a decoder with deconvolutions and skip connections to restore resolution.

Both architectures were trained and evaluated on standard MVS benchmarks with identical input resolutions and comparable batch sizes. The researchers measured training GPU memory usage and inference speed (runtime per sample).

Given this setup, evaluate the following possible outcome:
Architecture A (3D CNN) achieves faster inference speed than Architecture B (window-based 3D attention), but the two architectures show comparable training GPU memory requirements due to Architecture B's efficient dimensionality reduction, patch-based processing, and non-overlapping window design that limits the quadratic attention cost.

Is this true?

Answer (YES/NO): NO